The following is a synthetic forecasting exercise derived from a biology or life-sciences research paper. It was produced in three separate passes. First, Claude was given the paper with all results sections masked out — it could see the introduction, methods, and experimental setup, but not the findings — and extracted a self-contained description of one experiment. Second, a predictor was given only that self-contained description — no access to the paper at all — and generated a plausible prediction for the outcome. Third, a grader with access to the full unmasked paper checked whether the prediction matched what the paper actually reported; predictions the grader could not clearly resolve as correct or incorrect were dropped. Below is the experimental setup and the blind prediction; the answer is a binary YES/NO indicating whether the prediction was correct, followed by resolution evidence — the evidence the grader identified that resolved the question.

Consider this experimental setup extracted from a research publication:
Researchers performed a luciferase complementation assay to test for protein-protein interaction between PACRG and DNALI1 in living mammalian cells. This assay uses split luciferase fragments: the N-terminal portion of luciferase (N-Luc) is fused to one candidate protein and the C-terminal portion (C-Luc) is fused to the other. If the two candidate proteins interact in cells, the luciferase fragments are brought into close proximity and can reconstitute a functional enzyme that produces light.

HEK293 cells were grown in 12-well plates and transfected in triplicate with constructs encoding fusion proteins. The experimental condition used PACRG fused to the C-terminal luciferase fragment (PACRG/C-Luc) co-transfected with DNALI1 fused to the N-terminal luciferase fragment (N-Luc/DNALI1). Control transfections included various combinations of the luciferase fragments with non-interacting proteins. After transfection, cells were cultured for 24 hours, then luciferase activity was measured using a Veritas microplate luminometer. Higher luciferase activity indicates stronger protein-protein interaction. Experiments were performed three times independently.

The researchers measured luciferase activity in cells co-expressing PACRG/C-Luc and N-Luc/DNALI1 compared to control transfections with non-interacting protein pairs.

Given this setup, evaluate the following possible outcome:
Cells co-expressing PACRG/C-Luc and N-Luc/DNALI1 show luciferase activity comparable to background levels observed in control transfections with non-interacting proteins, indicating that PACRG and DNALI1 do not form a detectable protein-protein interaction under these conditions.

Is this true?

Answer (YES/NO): NO